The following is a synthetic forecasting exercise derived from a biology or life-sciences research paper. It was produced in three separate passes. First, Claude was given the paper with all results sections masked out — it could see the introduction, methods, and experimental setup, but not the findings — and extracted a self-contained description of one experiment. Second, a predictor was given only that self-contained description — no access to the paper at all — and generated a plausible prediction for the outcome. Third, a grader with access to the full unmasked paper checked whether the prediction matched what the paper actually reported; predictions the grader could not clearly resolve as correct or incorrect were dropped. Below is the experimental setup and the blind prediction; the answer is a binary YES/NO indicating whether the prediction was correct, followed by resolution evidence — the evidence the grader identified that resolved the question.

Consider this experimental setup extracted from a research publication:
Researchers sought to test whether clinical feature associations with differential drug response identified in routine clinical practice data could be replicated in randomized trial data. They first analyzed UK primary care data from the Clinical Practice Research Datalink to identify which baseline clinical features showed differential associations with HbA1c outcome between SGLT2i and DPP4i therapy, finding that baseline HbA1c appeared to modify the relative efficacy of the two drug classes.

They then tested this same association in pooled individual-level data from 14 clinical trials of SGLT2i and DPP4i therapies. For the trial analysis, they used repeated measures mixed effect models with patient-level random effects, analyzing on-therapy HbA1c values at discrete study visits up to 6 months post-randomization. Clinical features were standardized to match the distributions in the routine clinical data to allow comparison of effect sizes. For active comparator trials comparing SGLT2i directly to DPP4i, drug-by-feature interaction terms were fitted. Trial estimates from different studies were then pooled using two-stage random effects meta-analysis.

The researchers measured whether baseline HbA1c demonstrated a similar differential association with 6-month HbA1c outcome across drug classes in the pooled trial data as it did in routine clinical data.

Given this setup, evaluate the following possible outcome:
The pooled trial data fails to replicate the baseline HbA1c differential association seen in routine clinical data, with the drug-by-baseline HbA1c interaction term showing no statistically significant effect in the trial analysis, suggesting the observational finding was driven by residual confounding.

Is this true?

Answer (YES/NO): NO